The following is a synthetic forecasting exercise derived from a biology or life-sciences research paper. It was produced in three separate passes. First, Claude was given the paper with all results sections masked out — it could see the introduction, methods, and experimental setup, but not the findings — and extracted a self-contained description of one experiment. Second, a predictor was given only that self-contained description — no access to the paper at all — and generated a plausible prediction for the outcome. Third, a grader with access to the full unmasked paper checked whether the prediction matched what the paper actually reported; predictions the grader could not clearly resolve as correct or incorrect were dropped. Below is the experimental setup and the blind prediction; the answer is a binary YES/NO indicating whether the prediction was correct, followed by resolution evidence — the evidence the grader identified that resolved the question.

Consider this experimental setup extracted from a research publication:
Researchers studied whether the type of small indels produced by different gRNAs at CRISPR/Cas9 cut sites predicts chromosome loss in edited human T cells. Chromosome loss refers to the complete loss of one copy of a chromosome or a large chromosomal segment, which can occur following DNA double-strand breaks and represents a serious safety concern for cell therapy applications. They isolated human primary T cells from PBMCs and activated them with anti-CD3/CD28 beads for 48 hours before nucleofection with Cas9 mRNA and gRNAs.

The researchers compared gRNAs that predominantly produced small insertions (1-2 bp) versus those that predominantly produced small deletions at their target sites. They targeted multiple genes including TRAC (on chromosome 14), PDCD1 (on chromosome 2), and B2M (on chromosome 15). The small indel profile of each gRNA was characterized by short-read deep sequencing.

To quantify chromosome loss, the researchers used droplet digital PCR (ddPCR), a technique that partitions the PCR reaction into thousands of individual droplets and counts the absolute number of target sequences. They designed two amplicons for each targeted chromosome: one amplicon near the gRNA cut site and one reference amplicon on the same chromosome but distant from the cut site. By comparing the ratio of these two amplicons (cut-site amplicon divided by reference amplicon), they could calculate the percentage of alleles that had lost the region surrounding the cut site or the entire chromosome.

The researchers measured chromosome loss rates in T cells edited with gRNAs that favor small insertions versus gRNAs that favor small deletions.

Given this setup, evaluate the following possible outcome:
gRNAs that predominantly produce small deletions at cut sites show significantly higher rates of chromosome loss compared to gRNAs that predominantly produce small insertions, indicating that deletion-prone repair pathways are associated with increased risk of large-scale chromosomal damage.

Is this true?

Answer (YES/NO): YES